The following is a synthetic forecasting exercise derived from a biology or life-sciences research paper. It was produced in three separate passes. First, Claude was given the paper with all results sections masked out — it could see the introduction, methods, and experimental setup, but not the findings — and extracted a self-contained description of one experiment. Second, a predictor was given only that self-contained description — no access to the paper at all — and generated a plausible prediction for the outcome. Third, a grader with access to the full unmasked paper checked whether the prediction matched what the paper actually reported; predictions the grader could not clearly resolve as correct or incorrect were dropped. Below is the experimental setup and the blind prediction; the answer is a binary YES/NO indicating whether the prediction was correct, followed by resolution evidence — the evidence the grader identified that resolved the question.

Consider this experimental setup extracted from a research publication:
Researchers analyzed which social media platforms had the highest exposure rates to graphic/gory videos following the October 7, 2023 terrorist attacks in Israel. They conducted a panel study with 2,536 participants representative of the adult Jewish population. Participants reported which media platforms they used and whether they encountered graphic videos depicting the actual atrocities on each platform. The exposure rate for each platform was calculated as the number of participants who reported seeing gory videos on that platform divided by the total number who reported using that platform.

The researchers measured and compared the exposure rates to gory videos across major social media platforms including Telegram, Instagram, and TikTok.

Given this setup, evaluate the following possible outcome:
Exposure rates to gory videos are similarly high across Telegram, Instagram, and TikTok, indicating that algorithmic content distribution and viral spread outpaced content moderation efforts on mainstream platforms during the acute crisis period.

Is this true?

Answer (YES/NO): NO